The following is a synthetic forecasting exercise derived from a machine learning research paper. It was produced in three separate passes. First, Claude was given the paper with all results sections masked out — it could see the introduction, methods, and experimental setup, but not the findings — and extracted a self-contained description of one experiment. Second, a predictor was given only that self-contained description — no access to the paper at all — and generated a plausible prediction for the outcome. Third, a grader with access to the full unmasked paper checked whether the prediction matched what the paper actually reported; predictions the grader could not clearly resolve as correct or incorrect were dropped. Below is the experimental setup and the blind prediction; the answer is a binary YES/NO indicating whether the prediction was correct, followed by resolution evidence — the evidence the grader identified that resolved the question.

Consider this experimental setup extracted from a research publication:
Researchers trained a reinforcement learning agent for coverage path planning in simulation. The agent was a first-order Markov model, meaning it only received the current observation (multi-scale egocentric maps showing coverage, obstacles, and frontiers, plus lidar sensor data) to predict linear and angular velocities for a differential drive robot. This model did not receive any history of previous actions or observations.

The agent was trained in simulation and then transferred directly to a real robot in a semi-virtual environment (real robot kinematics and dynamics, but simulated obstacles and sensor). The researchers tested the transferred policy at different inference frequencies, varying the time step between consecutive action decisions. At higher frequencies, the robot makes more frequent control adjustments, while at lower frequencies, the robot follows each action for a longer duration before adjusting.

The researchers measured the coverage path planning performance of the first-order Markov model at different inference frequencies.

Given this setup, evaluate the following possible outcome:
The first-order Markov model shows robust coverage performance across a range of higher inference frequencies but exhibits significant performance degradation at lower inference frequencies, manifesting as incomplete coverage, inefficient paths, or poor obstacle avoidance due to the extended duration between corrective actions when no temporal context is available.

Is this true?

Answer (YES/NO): NO